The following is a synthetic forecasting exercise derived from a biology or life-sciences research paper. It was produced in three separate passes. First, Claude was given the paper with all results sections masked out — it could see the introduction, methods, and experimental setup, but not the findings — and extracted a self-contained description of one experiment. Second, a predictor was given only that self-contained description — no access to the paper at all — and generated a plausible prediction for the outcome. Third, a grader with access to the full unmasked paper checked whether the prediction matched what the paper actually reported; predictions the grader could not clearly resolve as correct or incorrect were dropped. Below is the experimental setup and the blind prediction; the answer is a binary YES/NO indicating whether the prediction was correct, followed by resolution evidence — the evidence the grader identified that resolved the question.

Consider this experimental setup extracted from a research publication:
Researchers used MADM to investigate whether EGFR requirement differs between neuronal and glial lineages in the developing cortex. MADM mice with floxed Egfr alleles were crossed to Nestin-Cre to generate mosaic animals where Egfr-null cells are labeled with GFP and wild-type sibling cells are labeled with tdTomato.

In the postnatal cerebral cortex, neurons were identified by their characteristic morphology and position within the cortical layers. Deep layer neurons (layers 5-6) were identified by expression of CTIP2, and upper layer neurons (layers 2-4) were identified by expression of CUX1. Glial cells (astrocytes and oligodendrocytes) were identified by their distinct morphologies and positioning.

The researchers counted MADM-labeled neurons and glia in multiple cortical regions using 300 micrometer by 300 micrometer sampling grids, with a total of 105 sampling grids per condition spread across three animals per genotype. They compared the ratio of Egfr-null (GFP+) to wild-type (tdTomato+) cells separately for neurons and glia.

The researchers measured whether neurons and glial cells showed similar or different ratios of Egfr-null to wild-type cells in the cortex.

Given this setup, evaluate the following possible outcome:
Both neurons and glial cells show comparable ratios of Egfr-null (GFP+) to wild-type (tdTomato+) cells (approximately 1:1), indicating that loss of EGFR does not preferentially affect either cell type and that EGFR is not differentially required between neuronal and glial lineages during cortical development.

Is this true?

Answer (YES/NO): NO